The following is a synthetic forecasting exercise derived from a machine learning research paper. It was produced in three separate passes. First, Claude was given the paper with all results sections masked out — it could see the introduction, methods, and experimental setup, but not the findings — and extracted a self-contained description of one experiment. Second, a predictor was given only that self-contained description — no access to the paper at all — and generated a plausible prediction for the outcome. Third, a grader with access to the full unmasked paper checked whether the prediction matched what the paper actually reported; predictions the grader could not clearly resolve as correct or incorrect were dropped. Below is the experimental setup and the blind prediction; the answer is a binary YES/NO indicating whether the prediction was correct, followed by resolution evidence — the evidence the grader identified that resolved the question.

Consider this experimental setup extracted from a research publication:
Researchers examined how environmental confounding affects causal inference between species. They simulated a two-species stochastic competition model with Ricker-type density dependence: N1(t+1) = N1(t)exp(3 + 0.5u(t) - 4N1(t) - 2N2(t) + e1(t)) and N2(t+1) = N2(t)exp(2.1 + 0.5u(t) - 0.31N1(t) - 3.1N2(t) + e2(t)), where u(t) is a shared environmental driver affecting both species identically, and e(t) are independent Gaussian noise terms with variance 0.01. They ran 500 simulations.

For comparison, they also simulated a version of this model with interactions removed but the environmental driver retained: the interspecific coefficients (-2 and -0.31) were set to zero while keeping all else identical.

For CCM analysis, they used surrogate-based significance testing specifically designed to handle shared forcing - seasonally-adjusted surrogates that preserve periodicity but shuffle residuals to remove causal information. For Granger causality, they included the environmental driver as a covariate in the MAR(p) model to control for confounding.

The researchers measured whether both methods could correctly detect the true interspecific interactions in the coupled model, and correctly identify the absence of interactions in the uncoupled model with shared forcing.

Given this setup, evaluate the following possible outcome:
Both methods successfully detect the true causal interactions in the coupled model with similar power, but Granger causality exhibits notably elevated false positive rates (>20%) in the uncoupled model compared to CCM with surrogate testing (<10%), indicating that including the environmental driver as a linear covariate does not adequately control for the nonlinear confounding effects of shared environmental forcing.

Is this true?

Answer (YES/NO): NO